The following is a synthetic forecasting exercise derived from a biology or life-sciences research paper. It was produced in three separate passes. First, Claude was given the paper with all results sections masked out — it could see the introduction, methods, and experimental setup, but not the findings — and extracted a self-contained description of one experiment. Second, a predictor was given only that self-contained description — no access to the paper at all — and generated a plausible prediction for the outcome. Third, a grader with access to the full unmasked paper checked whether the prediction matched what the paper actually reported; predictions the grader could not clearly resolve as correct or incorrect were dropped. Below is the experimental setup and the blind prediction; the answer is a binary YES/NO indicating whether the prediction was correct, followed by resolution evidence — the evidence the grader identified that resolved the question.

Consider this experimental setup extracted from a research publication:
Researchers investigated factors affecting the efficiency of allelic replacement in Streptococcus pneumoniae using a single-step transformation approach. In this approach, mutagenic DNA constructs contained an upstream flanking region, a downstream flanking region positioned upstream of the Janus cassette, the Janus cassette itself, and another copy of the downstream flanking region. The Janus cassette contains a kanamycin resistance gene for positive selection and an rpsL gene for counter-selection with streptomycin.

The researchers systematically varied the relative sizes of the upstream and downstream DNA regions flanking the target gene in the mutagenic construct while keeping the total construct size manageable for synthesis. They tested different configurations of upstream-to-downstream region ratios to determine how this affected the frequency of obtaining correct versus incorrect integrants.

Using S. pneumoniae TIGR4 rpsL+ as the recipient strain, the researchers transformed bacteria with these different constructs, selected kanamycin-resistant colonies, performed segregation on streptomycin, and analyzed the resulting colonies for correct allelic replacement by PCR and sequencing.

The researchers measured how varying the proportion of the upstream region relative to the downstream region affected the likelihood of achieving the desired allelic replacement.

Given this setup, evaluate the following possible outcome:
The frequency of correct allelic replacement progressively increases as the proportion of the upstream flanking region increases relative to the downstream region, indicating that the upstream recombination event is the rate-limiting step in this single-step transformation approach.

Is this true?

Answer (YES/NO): YES